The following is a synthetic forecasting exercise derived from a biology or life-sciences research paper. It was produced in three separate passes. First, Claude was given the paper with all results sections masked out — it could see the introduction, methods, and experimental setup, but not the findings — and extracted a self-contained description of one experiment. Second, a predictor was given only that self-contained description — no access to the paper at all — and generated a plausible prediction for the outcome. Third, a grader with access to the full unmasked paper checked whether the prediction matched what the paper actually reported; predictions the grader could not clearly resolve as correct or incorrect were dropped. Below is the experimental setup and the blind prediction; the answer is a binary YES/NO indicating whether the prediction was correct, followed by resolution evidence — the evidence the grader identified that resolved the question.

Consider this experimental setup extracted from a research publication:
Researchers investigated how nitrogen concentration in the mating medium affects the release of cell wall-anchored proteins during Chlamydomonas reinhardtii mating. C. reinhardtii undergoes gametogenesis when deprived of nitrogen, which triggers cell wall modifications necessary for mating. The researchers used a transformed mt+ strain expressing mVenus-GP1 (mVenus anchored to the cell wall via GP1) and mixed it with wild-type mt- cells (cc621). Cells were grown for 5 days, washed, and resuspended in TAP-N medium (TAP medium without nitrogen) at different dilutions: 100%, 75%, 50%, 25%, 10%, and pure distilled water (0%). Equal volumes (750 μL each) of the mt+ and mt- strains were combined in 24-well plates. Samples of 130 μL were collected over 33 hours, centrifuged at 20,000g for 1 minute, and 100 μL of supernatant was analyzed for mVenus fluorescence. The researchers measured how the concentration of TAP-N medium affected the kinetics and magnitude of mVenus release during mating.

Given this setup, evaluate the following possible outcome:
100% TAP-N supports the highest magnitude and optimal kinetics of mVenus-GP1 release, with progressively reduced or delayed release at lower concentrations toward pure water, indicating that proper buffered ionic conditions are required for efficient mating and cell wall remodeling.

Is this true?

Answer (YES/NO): NO